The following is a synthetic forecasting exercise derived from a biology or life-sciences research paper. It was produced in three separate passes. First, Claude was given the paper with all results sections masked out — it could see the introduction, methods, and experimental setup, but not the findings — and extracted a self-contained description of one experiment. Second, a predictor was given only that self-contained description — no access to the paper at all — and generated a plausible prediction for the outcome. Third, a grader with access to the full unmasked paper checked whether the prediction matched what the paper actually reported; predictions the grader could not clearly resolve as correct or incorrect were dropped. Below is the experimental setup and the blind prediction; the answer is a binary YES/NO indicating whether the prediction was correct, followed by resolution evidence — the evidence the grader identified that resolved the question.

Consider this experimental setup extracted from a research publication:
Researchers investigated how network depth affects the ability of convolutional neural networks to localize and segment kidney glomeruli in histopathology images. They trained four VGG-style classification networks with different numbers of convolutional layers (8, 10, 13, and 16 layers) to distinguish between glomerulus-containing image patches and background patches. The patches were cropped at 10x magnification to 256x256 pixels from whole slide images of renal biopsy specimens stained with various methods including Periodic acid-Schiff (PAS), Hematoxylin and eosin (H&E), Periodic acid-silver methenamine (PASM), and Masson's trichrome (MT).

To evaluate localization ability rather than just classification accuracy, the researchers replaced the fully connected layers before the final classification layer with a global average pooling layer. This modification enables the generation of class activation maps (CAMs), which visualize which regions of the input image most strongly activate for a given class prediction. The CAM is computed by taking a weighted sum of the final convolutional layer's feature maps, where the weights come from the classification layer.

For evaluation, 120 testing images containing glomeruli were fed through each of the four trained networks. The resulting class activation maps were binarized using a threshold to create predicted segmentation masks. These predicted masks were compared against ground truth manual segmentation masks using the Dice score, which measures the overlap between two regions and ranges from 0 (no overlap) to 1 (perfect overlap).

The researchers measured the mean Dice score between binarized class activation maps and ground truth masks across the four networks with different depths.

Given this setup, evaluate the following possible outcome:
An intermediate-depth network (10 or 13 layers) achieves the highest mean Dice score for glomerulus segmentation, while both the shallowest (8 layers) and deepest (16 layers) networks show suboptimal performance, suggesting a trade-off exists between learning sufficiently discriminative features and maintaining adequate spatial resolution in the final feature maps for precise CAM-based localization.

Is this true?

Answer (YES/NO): YES